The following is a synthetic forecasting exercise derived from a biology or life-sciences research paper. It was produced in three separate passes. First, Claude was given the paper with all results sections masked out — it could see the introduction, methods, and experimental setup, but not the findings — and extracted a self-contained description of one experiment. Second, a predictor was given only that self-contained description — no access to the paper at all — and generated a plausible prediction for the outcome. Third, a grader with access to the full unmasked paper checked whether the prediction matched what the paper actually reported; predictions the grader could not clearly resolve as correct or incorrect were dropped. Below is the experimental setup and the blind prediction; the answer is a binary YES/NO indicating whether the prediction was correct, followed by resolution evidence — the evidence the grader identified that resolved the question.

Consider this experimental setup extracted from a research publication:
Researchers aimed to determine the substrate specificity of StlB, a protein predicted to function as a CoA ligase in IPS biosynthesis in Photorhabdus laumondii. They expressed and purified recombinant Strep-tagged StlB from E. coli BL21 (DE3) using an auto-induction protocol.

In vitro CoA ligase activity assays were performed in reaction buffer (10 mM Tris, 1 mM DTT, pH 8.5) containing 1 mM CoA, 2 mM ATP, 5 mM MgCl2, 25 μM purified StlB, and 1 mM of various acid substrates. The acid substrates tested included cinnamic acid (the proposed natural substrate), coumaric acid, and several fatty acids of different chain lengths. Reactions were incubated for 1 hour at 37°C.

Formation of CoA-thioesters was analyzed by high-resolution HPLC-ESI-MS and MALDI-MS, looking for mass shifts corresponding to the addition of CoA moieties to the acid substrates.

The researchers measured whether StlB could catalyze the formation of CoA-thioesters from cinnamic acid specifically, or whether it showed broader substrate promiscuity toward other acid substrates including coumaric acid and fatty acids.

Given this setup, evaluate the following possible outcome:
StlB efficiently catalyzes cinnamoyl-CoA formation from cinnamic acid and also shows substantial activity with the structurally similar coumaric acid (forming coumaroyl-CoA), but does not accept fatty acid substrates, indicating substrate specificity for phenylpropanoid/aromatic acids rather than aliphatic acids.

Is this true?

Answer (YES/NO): NO